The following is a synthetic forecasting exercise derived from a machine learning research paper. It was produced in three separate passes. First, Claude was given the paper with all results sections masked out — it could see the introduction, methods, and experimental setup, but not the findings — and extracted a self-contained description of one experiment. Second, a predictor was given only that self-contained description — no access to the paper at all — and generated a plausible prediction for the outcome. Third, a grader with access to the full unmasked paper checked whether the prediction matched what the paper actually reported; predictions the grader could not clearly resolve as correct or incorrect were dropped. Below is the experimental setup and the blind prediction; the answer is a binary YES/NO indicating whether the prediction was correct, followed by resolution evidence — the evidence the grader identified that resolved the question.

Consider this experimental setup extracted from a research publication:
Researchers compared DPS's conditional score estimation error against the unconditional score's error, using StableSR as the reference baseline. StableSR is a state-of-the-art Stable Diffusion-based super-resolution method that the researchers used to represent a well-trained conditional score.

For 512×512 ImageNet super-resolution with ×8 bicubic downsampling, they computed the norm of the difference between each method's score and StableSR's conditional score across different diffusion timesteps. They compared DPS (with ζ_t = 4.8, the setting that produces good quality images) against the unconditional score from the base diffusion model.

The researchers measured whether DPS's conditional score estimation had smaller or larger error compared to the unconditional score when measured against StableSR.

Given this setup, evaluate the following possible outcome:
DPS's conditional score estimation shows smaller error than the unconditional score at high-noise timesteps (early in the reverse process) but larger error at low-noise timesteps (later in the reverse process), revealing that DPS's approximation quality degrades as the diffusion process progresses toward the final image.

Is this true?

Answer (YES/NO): NO